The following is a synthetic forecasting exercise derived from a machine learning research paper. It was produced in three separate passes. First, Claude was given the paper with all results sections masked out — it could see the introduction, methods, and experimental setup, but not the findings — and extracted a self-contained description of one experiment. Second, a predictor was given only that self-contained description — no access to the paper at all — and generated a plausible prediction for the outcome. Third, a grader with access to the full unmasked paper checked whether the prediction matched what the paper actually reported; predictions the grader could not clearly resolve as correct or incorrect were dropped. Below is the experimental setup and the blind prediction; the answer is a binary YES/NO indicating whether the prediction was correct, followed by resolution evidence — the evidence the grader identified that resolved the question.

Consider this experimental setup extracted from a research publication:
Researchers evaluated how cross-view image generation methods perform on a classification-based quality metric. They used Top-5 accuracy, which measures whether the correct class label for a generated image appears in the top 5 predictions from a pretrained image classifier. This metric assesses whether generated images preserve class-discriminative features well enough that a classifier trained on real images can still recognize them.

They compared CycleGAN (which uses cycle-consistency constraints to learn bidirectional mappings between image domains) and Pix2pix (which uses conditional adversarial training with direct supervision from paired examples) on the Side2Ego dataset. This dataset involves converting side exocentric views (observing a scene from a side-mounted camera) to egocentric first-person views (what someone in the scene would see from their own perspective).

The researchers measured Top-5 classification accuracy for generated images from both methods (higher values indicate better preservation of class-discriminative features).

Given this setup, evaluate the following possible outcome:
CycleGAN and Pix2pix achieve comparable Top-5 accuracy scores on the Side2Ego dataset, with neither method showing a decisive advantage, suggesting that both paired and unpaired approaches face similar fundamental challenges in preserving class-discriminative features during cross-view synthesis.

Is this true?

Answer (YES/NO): NO